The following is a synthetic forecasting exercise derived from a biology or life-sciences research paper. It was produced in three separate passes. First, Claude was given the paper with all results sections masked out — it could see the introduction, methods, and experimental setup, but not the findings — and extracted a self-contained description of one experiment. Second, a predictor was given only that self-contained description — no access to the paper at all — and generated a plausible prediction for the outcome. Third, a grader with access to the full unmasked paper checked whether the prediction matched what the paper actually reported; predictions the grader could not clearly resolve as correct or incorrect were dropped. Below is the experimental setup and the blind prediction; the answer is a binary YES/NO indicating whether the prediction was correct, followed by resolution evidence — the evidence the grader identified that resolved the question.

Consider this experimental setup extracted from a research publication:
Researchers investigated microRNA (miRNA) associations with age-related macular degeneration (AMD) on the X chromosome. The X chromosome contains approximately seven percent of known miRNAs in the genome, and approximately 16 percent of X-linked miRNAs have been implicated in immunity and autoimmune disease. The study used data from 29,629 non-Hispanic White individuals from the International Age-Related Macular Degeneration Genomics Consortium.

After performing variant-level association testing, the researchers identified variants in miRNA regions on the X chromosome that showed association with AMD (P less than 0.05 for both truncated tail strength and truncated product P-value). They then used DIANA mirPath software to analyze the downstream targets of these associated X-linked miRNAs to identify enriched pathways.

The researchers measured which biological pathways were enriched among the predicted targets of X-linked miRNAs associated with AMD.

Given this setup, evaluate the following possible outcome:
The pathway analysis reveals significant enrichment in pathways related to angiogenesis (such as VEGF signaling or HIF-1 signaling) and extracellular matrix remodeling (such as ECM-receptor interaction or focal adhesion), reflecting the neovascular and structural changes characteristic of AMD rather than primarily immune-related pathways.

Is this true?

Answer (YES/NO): NO